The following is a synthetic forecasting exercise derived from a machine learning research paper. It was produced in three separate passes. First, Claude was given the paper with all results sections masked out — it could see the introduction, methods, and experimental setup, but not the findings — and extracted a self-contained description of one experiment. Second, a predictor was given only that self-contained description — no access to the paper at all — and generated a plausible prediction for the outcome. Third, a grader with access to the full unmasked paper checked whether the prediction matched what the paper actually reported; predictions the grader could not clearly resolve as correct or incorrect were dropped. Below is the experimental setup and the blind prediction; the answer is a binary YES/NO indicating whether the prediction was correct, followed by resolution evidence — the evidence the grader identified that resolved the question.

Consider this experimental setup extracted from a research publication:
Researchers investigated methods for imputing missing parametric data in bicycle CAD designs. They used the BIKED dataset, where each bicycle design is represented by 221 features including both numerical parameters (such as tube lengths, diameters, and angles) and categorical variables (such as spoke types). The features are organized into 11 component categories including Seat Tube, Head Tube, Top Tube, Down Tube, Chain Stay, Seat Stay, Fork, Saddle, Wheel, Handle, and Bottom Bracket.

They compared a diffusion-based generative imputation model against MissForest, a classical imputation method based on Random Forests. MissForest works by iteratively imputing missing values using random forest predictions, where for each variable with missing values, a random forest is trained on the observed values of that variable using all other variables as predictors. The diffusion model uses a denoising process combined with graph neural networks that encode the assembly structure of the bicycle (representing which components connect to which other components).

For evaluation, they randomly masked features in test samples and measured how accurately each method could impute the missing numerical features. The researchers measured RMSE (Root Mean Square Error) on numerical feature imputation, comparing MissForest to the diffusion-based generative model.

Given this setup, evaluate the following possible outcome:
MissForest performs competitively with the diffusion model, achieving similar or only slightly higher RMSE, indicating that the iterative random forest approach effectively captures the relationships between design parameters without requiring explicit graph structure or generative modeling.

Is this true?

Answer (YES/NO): NO